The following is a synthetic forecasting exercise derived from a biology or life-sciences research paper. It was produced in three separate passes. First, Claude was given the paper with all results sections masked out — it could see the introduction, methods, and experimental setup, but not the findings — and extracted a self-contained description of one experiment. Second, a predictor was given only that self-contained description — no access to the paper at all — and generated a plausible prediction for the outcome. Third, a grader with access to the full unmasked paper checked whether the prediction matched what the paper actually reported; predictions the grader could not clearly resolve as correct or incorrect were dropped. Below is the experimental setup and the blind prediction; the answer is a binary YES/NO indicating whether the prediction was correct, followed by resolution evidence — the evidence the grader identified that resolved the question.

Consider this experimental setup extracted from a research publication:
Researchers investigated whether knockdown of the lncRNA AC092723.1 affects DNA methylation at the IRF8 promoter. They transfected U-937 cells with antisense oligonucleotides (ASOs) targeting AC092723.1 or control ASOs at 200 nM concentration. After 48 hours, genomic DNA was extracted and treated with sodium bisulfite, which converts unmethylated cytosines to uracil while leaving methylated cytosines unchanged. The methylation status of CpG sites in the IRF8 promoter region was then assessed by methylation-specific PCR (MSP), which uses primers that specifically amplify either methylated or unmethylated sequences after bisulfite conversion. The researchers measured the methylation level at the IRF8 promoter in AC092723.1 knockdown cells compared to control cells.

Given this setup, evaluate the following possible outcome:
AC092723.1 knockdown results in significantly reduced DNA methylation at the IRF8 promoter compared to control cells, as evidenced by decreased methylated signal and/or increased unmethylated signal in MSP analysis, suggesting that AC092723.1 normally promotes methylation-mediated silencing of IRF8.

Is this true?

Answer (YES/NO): NO